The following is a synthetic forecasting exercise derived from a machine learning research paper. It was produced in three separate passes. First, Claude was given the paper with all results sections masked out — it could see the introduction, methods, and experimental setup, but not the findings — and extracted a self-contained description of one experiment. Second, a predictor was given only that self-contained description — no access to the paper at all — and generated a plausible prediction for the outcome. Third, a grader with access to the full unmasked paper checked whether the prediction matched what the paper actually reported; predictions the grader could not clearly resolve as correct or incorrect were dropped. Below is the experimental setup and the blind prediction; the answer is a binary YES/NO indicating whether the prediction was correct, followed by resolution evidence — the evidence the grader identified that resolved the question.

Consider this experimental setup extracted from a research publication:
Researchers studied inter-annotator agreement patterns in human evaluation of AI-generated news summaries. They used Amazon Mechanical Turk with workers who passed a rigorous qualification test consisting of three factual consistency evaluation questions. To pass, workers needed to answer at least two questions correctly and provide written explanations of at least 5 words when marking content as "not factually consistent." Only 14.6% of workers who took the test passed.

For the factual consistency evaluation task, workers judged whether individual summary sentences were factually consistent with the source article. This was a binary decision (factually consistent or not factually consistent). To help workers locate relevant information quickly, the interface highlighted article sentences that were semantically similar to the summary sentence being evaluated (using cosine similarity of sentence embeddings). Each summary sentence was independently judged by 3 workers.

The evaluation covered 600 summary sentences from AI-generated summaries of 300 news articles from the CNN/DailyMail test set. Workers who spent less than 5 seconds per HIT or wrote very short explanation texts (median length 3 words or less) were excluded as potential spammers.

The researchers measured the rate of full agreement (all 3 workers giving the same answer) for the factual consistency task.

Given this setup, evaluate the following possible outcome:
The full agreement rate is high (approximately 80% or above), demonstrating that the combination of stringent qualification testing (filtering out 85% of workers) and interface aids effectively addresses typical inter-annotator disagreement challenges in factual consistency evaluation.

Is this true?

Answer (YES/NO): YES